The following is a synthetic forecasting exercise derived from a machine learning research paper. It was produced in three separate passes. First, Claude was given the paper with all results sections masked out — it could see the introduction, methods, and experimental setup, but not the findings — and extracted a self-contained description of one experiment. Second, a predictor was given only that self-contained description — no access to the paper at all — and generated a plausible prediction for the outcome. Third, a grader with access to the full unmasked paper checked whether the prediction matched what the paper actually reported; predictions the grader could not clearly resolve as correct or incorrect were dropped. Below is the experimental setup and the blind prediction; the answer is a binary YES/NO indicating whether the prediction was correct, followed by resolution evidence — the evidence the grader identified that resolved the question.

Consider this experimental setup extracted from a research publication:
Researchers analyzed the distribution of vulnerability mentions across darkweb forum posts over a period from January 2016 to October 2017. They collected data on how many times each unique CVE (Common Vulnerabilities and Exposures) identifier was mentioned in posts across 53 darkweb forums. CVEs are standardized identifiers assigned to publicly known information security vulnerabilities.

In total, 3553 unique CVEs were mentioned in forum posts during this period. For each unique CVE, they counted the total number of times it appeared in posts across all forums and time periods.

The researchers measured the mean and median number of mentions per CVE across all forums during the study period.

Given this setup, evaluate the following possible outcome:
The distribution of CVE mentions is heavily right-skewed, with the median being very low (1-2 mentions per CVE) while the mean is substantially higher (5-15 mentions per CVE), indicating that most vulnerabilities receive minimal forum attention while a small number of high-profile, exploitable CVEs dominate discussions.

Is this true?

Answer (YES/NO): NO